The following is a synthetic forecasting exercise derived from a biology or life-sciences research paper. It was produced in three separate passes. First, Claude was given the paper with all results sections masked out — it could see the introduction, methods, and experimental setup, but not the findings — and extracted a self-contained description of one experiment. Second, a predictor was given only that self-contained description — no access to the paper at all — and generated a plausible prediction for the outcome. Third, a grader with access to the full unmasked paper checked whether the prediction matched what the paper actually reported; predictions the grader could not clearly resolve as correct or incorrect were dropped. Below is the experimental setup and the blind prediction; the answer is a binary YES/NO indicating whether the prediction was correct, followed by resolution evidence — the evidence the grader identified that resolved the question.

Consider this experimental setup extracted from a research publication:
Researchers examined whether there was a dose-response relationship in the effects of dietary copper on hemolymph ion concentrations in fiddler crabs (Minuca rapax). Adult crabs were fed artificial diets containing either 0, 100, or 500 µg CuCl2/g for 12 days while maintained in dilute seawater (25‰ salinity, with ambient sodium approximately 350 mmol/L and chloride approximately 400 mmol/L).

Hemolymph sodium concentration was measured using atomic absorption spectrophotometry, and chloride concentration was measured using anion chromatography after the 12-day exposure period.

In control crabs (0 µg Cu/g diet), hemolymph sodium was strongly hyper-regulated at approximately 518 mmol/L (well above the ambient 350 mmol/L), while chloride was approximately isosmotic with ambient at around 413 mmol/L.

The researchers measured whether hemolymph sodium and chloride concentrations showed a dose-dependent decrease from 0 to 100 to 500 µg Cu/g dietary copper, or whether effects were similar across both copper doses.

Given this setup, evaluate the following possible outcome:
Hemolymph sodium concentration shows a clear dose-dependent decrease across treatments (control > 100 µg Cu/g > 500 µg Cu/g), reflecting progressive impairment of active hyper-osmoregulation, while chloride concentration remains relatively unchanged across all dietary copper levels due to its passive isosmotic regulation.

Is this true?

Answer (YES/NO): NO